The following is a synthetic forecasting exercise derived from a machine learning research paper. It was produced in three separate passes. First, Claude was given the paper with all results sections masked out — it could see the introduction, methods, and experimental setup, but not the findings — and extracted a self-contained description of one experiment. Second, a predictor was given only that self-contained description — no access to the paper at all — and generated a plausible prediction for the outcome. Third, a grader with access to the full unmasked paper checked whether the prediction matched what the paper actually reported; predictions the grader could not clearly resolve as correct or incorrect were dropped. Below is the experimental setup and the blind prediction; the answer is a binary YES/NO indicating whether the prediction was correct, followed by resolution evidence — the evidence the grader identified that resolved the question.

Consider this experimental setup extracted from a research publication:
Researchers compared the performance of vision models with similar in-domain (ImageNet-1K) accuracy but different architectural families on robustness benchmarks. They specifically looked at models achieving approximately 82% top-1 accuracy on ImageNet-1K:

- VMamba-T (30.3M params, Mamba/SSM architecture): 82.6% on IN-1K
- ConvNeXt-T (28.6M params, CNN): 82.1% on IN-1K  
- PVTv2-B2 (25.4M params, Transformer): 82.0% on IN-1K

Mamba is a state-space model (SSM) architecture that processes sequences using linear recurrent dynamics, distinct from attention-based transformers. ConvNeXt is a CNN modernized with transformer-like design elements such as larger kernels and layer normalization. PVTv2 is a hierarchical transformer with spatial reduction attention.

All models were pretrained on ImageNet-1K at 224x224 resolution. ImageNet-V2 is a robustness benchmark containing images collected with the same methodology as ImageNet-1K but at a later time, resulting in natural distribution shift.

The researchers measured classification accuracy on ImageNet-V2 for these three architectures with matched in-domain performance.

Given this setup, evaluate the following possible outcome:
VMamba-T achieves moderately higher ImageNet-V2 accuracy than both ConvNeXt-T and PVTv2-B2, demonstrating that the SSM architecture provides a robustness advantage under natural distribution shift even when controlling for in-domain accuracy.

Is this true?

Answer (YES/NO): NO